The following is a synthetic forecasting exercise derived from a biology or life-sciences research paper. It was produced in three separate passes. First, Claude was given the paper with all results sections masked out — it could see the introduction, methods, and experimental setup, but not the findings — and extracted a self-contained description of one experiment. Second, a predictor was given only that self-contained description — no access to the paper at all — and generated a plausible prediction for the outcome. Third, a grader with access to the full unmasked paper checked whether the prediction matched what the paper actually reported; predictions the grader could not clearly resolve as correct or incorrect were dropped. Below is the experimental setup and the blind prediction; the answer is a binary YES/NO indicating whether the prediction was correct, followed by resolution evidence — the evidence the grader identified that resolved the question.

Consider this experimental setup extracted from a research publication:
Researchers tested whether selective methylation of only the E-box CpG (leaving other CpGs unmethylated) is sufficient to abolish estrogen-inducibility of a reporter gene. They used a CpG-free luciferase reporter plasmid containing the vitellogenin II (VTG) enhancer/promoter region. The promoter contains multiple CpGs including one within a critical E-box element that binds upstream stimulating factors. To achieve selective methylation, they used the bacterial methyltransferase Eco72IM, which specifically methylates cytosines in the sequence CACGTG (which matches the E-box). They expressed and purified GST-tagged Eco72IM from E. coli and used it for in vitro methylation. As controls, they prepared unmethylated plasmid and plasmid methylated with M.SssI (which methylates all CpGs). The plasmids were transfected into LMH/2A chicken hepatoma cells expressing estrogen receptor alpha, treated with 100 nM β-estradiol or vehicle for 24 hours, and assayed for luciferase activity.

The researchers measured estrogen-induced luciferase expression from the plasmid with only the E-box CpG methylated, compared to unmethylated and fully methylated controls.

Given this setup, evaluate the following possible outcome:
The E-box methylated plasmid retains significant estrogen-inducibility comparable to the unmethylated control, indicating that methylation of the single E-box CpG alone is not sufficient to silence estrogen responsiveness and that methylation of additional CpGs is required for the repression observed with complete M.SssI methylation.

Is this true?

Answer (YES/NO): NO